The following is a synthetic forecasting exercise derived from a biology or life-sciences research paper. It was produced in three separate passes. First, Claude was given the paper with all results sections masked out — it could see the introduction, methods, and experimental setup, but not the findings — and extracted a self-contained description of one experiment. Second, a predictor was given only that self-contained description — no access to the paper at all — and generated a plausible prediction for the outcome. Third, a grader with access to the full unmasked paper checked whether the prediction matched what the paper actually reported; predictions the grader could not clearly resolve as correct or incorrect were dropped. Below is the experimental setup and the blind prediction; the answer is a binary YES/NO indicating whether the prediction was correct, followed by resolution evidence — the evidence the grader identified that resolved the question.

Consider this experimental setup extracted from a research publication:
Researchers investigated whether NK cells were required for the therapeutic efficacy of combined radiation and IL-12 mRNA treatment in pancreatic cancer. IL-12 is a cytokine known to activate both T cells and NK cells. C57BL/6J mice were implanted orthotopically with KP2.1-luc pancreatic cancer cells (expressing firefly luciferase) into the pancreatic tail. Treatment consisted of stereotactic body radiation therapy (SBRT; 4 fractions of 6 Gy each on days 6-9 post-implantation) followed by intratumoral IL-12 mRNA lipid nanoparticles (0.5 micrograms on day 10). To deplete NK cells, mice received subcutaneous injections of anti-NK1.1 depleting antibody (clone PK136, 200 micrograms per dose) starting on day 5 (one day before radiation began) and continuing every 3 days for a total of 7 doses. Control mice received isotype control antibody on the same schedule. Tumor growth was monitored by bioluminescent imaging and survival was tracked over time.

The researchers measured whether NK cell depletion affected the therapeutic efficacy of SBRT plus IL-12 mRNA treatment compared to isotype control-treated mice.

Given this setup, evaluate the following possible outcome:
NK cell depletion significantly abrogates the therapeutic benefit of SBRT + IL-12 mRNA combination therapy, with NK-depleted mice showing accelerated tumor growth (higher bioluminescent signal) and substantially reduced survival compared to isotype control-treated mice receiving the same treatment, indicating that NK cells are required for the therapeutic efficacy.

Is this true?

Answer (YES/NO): NO